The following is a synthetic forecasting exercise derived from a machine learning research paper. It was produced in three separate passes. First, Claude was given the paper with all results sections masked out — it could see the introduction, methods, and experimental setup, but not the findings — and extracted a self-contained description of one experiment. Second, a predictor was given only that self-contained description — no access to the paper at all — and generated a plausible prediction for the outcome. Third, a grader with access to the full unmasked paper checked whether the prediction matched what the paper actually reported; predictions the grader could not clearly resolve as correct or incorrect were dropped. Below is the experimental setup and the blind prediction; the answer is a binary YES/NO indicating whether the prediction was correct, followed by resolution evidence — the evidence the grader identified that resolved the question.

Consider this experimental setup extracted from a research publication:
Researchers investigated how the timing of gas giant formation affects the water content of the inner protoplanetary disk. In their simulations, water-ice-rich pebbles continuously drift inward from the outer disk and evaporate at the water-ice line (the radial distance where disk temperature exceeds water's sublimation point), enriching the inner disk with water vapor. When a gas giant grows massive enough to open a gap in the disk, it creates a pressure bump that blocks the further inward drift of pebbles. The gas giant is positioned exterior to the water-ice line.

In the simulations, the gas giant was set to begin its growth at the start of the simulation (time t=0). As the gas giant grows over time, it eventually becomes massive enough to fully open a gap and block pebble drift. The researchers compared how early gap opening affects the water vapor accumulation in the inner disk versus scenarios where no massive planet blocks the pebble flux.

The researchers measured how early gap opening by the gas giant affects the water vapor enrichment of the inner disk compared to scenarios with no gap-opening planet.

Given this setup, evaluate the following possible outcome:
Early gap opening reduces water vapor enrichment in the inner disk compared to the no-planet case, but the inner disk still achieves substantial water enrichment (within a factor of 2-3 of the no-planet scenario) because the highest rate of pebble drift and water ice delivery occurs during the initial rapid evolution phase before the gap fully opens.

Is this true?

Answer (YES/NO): NO